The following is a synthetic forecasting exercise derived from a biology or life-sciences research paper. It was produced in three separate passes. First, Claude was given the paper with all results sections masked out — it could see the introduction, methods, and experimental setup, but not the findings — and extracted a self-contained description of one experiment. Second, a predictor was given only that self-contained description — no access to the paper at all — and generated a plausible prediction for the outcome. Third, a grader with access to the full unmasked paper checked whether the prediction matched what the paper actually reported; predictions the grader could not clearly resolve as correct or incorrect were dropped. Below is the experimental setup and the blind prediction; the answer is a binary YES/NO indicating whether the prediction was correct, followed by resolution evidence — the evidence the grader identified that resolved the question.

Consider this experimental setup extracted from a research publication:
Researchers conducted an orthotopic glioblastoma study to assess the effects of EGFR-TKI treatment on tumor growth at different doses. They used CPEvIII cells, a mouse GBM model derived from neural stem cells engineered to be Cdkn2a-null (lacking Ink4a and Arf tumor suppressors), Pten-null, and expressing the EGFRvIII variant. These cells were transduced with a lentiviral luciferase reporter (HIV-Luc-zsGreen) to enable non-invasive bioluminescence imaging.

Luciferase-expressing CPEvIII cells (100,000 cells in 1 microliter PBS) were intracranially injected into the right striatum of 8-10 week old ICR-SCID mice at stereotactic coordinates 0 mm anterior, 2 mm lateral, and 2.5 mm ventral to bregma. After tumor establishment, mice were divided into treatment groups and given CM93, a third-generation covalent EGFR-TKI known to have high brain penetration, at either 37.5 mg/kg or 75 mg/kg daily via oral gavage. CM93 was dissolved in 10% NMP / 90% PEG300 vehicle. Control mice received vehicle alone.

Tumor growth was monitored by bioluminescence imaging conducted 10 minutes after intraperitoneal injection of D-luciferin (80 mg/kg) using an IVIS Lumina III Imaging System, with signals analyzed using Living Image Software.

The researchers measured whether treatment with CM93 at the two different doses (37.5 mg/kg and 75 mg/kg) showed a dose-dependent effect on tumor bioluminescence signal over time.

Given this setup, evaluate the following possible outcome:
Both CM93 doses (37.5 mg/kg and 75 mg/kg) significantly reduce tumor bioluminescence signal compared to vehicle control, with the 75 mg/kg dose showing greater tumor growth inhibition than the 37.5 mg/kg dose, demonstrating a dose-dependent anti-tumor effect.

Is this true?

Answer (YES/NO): YES